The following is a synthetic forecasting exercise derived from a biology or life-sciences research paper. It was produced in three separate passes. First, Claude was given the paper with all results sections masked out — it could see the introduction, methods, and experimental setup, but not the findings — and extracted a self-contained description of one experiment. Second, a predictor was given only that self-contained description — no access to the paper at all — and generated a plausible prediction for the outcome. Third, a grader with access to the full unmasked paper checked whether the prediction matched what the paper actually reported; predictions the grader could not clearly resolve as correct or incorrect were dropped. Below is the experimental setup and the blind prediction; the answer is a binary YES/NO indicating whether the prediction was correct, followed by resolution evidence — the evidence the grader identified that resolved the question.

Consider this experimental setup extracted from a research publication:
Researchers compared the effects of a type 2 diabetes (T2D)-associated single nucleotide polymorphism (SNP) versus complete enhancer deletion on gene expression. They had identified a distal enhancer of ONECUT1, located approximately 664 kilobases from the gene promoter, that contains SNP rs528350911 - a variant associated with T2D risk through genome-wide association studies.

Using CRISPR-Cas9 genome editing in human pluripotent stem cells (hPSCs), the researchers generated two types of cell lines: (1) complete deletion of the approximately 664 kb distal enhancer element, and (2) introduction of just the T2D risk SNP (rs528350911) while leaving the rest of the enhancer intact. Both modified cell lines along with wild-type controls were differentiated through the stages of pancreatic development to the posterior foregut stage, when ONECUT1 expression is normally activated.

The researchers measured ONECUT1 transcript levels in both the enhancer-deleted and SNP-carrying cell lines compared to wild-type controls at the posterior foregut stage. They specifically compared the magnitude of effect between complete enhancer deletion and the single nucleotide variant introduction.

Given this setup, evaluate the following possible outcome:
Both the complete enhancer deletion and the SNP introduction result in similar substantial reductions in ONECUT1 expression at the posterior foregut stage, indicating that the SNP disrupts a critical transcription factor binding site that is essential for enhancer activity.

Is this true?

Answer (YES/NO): NO